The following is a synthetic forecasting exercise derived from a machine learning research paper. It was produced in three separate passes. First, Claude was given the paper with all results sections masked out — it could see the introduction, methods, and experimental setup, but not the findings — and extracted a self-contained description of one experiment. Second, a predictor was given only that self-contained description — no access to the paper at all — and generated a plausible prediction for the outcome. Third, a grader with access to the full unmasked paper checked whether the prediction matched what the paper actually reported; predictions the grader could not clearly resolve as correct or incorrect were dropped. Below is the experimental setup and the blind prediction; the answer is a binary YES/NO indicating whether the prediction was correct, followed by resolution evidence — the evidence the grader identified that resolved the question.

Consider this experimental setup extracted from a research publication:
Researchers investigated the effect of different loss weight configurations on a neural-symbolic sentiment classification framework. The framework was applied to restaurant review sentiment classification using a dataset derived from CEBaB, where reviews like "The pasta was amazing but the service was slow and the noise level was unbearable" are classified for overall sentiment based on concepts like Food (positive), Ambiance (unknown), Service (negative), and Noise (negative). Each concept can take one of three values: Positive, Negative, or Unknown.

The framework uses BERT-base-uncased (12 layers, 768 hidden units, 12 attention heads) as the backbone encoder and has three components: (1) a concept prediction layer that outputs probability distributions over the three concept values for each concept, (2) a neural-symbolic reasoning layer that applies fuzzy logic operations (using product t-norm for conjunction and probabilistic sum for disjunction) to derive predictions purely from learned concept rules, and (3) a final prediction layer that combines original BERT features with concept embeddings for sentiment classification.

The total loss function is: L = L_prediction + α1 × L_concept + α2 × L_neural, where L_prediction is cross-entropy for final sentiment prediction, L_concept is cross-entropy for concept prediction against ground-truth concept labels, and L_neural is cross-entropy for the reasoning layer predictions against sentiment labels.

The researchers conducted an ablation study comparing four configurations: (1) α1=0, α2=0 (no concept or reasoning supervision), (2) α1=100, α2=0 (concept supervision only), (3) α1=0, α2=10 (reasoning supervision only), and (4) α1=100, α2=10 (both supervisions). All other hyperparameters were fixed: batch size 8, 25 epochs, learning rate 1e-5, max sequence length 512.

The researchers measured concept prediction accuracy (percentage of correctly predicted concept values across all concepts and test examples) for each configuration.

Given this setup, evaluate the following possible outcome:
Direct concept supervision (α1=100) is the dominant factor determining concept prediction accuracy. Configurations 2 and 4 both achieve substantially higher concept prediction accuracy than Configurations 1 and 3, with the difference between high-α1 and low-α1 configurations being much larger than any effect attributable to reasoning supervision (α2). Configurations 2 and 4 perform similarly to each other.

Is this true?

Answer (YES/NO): YES